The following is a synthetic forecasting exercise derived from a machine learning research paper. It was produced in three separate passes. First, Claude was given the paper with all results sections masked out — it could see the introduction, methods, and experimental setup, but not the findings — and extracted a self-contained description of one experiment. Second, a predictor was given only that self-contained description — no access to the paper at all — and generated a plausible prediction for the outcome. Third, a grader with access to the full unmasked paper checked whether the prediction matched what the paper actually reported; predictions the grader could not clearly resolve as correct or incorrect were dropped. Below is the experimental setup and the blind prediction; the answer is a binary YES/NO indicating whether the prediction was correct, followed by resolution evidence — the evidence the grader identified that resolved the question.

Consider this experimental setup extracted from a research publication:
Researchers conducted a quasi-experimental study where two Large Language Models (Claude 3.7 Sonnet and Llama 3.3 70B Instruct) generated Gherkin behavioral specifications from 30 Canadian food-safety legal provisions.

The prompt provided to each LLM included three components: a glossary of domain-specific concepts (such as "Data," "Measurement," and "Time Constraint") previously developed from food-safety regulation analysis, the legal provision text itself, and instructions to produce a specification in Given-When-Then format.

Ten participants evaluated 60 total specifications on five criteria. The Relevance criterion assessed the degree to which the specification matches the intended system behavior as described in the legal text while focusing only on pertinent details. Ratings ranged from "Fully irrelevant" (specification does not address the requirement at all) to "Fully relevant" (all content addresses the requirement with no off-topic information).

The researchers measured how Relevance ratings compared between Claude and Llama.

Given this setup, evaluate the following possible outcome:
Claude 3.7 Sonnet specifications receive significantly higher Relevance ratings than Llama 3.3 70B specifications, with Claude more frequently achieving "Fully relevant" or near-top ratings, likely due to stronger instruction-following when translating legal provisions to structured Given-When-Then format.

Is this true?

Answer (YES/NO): NO